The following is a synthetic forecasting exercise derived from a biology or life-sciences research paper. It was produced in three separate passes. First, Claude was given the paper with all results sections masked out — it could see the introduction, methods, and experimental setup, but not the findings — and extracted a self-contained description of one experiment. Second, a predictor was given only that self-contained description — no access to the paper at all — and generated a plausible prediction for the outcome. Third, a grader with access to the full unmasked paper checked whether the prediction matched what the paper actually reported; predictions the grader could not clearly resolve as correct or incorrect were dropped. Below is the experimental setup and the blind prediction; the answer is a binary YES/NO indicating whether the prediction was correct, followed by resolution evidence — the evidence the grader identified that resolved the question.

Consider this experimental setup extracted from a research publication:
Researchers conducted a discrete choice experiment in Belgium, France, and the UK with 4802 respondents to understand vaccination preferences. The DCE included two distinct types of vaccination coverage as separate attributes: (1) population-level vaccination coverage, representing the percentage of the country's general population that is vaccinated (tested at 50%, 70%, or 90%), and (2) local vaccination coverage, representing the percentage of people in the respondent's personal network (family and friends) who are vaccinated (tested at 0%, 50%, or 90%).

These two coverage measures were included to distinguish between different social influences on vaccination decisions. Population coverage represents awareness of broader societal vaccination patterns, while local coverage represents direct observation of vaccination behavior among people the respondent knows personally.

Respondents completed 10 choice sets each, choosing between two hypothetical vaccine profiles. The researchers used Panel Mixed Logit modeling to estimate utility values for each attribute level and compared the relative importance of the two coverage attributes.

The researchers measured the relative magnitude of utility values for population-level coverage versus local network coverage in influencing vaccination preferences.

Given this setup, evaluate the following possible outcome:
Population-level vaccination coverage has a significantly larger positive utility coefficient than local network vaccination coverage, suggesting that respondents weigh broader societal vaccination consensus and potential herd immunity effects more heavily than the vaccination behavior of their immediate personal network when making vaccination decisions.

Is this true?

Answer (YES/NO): NO